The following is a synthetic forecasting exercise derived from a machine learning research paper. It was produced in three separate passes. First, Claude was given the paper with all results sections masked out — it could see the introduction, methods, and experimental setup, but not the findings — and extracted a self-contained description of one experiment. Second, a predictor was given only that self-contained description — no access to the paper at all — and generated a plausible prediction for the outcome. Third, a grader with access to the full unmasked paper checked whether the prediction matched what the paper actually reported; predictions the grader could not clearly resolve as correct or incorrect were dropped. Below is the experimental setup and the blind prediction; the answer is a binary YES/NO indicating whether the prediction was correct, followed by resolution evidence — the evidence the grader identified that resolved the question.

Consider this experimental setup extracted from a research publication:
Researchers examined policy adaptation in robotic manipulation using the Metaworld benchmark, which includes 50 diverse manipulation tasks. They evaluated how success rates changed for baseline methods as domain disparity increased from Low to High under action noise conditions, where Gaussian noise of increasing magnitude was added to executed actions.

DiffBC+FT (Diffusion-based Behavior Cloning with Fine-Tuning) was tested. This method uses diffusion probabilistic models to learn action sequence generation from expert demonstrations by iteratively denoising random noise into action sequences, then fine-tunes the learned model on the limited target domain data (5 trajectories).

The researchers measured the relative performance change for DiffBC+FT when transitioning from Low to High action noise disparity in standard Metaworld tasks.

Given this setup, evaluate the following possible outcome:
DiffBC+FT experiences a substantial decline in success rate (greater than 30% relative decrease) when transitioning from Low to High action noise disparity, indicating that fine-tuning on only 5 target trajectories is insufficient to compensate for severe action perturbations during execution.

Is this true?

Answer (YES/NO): YES